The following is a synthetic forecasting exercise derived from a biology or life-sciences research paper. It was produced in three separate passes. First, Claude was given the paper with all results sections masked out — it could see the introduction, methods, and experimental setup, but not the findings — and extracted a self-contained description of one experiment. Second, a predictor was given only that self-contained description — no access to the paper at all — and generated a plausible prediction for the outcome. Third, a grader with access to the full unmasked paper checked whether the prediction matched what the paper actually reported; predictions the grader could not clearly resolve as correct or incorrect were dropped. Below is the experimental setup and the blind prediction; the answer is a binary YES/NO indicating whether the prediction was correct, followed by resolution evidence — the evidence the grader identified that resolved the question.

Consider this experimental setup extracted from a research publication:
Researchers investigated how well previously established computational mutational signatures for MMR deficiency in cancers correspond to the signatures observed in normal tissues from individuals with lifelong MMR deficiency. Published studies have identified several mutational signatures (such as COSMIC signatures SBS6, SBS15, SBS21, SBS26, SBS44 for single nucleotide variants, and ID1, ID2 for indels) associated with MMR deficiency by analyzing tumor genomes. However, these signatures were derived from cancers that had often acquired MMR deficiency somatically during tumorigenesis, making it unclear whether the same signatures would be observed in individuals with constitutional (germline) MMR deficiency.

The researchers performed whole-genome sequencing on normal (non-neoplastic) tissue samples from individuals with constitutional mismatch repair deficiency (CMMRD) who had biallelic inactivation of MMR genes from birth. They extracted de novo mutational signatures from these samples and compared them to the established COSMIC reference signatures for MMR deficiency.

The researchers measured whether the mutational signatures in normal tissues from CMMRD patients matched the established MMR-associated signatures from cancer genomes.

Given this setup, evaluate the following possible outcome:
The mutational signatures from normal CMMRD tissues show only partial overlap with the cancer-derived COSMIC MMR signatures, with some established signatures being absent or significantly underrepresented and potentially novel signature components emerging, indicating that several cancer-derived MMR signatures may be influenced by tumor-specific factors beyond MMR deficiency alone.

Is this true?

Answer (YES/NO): YES